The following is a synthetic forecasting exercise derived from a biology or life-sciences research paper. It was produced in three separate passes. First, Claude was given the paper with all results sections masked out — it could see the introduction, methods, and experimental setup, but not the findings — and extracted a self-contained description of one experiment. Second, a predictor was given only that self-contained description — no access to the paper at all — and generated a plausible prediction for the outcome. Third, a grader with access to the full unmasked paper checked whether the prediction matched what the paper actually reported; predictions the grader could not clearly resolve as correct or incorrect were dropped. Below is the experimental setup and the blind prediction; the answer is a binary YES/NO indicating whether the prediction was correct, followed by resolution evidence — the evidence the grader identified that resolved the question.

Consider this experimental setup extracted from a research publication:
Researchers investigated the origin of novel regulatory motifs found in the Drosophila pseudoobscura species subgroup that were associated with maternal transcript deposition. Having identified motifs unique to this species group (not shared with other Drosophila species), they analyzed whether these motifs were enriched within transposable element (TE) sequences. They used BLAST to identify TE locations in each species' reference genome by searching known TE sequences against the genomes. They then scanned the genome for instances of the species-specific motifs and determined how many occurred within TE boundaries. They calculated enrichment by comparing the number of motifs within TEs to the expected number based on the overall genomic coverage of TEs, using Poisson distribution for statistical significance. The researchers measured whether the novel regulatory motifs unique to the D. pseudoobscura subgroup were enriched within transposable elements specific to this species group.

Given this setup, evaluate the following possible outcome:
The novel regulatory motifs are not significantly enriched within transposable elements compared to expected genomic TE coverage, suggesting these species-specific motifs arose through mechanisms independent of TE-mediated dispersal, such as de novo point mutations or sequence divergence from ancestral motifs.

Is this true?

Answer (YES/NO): NO